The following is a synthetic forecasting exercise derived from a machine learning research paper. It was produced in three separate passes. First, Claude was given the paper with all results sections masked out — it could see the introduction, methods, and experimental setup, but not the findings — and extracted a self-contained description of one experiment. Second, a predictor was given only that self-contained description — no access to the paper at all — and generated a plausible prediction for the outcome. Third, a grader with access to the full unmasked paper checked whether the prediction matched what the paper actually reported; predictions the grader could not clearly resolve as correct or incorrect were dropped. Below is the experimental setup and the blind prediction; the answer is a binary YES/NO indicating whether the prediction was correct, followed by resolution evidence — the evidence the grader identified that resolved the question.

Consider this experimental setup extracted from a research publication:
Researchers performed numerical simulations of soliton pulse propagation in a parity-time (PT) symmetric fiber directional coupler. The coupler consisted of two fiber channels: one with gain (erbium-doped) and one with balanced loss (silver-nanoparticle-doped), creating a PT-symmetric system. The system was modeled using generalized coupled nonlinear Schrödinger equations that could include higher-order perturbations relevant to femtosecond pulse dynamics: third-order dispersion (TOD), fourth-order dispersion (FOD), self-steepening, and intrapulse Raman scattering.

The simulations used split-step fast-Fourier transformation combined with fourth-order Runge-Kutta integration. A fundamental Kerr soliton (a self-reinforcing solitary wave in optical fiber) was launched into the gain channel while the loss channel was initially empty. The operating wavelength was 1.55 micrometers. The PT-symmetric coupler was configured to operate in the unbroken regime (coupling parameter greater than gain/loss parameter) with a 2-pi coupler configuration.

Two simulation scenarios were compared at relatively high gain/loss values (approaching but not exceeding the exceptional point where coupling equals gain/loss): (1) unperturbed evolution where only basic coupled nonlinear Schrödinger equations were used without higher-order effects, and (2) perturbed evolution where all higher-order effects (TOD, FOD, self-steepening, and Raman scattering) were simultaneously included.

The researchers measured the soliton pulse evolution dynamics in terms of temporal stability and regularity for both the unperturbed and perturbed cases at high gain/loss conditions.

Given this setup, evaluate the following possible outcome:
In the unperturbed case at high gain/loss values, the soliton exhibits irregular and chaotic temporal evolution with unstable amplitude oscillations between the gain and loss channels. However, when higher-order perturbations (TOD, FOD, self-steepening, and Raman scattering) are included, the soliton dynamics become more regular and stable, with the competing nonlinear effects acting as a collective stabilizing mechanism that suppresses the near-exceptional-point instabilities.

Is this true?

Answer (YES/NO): YES